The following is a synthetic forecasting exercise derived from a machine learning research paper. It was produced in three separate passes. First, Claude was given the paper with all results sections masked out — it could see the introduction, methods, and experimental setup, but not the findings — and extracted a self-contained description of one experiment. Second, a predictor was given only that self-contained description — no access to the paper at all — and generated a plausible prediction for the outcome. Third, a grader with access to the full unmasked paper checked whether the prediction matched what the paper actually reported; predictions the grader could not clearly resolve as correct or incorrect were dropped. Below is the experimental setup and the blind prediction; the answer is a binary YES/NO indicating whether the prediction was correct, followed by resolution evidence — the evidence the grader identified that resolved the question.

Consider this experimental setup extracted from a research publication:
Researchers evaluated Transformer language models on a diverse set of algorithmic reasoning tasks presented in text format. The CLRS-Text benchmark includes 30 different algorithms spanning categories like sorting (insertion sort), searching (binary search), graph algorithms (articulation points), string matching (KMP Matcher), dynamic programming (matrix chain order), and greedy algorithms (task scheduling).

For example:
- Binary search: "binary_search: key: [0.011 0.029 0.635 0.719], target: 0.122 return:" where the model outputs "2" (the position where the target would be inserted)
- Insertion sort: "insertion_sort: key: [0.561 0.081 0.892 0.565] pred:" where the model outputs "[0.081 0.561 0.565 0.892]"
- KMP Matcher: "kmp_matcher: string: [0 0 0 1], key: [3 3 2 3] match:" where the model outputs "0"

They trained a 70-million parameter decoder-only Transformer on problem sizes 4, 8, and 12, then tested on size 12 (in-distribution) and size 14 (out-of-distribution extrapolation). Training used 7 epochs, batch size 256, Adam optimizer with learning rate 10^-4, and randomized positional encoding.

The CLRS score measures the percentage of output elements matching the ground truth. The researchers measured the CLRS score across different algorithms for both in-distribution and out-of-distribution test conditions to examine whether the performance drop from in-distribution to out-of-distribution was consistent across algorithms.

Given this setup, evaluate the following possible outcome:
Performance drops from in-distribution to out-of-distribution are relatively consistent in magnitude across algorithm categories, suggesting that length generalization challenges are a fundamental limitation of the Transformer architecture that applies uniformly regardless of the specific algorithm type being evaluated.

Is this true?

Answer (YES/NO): NO